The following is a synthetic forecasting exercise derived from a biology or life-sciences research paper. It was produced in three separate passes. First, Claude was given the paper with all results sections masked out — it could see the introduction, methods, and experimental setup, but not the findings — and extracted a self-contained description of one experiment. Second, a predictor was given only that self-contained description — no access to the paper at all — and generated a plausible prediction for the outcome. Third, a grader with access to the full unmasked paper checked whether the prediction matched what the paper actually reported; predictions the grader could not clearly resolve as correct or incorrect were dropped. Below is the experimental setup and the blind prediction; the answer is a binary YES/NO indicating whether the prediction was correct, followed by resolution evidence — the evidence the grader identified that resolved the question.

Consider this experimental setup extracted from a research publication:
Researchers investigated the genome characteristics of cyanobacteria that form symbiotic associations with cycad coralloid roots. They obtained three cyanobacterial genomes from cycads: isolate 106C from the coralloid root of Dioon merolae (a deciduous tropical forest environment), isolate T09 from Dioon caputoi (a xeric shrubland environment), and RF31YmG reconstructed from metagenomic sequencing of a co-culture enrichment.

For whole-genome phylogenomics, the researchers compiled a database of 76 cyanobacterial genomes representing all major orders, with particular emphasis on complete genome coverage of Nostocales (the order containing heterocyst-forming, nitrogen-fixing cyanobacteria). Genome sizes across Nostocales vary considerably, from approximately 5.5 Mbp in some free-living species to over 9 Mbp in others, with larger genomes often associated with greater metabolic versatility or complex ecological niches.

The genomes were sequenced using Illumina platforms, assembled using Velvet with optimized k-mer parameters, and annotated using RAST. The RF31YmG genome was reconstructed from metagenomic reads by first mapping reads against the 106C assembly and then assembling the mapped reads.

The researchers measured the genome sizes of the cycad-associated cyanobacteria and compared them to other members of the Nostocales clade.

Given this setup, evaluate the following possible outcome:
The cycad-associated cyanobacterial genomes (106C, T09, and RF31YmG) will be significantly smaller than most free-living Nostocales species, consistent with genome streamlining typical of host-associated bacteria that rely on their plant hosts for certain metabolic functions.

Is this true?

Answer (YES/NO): NO